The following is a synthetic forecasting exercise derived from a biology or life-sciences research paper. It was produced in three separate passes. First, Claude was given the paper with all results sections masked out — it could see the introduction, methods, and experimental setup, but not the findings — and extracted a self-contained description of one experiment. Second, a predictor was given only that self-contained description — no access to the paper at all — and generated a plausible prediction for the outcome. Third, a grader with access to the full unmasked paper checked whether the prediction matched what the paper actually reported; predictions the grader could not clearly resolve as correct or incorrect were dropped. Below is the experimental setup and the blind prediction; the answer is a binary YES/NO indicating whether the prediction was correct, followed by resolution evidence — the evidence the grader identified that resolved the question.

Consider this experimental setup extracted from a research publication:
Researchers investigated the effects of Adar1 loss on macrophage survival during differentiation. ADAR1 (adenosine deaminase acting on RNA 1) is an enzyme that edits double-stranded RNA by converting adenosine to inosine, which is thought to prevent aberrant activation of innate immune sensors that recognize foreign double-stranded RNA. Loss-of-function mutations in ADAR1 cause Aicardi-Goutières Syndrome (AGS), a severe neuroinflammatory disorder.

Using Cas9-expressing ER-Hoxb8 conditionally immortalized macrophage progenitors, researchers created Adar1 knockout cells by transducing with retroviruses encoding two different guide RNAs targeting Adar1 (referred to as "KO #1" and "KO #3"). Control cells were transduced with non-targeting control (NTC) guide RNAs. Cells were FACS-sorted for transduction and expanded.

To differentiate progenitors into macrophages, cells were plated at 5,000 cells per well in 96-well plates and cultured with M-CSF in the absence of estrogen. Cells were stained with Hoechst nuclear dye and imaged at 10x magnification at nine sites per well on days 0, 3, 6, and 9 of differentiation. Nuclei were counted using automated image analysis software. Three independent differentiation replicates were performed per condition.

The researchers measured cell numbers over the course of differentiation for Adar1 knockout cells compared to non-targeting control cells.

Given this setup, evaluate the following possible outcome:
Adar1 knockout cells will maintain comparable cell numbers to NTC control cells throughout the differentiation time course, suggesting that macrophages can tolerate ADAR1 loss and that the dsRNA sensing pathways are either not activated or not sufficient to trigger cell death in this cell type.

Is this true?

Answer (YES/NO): NO